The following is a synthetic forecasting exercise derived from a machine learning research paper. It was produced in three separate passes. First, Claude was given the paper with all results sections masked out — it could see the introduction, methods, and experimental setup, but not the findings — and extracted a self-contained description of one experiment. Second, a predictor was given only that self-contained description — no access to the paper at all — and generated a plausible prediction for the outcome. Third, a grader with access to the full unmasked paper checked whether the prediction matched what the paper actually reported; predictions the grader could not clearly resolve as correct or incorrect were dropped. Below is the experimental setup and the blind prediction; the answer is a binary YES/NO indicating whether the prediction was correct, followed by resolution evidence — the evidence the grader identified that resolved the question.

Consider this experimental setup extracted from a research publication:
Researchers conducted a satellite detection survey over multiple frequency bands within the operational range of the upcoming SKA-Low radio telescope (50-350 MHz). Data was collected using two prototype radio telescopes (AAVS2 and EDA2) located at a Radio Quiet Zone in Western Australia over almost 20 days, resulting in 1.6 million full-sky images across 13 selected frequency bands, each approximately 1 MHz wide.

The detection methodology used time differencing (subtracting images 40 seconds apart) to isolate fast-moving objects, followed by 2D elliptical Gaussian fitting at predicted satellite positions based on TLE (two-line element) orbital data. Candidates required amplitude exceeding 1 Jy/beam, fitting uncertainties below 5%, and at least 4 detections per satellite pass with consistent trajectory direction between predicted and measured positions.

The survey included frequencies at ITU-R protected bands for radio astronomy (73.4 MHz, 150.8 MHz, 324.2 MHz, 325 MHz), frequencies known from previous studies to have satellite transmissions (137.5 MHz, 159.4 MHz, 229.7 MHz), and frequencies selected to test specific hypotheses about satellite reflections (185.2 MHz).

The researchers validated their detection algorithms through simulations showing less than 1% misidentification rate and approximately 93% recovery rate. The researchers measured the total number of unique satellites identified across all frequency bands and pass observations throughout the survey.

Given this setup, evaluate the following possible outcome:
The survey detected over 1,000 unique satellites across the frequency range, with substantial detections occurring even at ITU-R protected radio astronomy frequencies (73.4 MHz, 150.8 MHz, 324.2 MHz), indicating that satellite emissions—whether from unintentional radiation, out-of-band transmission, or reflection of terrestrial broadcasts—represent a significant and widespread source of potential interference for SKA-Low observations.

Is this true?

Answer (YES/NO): NO